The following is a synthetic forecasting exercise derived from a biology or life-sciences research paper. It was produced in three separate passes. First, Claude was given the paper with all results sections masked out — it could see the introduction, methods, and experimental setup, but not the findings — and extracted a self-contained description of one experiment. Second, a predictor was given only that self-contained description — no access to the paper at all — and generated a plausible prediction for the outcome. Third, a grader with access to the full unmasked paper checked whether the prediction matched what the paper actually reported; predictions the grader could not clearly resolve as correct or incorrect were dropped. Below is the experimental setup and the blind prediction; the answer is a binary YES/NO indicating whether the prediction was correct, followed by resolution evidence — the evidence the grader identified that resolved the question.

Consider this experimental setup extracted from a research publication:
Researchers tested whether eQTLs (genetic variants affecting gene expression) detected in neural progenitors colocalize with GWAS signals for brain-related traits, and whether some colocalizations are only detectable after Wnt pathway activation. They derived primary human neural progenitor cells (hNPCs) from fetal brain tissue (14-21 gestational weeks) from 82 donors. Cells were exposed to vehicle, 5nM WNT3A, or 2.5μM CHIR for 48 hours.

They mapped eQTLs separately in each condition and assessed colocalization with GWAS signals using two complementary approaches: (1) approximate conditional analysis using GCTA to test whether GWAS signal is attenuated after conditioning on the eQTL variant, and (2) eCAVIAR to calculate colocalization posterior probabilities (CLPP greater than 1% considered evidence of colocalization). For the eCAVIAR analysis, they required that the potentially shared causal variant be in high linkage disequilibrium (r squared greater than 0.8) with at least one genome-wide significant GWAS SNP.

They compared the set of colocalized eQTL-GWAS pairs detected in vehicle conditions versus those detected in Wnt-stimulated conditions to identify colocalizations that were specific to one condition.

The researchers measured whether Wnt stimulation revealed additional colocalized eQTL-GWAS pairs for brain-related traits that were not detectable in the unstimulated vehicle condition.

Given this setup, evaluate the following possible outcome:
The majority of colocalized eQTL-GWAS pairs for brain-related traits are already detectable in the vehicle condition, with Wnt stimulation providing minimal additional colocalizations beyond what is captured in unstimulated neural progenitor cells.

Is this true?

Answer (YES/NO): NO